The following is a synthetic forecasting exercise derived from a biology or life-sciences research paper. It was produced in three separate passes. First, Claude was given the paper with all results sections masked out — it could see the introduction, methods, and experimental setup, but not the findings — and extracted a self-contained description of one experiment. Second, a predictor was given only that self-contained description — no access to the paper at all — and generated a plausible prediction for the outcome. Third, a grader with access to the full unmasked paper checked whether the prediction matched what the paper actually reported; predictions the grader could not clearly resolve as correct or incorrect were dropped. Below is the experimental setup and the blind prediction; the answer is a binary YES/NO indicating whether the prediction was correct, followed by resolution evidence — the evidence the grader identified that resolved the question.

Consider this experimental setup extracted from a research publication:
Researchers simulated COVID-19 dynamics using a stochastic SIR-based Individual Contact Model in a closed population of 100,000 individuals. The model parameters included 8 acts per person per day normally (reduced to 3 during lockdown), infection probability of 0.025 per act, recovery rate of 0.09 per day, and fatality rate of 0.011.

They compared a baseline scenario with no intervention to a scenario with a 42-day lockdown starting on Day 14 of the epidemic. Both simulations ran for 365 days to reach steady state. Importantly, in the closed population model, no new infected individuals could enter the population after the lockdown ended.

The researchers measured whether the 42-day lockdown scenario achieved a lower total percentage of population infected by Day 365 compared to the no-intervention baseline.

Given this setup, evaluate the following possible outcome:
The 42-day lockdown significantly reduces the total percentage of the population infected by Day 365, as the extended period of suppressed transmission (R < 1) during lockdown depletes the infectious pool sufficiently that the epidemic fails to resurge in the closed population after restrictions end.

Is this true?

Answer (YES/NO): NO